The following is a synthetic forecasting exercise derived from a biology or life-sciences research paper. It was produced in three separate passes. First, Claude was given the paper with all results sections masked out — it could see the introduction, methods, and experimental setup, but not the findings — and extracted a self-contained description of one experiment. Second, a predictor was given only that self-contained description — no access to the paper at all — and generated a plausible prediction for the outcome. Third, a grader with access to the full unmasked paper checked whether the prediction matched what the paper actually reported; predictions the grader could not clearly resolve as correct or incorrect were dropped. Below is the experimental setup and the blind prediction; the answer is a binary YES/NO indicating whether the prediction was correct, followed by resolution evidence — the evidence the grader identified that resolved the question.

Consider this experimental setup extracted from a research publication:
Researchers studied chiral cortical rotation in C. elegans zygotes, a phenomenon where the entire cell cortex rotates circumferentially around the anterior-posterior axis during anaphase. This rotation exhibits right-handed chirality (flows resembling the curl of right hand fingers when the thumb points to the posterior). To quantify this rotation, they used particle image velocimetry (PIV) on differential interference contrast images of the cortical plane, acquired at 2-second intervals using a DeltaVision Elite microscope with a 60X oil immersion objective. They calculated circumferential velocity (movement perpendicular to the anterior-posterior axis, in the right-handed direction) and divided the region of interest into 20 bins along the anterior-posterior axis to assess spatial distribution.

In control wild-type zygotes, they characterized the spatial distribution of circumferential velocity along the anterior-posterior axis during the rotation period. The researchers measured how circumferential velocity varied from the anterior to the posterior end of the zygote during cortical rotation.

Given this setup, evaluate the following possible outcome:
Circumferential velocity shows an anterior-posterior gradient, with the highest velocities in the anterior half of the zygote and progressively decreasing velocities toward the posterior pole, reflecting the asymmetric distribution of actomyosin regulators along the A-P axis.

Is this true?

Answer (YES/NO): NO